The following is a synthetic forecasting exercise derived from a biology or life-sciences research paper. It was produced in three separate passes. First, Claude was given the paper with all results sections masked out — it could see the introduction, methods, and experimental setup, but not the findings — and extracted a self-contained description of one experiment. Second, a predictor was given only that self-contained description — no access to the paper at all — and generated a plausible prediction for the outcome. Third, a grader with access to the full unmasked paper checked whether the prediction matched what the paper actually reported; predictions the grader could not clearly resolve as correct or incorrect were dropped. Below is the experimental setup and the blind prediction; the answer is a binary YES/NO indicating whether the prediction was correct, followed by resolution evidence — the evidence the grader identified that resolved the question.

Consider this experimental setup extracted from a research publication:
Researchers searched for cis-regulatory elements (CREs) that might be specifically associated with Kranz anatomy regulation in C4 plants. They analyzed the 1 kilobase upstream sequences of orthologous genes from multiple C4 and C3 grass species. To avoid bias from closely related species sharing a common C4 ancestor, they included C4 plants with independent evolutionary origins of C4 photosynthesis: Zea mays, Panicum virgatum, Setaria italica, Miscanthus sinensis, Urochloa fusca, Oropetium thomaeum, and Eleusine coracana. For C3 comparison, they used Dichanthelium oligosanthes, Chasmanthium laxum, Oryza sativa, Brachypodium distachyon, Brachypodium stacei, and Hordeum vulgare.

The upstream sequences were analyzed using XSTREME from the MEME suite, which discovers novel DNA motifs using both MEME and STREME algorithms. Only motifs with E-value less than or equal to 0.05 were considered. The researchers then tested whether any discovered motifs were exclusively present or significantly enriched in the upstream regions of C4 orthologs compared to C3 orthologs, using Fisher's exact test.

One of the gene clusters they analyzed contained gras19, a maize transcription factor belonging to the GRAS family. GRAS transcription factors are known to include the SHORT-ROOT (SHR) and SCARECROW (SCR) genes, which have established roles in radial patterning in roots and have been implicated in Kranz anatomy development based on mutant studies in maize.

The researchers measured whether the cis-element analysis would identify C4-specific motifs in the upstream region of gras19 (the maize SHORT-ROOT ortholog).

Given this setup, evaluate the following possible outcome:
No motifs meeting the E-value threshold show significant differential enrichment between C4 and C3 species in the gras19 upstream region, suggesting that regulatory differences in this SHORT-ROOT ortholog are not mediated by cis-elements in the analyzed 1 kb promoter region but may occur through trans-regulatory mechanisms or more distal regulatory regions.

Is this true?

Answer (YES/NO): NO